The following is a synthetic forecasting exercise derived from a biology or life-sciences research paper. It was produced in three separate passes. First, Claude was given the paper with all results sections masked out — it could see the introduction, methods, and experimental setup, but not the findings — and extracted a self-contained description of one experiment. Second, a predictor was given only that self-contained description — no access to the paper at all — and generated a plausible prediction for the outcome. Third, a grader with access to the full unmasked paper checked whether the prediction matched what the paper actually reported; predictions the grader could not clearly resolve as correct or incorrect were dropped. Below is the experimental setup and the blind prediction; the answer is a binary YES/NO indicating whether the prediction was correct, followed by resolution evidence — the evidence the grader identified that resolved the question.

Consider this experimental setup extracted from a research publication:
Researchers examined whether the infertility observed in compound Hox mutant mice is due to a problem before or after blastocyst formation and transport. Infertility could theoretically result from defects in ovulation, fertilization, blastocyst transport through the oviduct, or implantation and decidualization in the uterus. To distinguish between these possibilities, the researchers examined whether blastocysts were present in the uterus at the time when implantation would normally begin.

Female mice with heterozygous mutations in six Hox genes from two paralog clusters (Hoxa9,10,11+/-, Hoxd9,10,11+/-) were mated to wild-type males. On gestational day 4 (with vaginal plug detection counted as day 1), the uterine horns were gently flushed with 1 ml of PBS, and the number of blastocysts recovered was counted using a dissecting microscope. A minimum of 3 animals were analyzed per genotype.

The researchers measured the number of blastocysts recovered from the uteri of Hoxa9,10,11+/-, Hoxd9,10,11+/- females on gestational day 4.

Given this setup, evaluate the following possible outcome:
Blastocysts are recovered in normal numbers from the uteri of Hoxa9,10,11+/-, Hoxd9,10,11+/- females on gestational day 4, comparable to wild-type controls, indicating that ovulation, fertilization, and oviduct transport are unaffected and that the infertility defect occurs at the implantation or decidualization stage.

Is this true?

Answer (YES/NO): YES